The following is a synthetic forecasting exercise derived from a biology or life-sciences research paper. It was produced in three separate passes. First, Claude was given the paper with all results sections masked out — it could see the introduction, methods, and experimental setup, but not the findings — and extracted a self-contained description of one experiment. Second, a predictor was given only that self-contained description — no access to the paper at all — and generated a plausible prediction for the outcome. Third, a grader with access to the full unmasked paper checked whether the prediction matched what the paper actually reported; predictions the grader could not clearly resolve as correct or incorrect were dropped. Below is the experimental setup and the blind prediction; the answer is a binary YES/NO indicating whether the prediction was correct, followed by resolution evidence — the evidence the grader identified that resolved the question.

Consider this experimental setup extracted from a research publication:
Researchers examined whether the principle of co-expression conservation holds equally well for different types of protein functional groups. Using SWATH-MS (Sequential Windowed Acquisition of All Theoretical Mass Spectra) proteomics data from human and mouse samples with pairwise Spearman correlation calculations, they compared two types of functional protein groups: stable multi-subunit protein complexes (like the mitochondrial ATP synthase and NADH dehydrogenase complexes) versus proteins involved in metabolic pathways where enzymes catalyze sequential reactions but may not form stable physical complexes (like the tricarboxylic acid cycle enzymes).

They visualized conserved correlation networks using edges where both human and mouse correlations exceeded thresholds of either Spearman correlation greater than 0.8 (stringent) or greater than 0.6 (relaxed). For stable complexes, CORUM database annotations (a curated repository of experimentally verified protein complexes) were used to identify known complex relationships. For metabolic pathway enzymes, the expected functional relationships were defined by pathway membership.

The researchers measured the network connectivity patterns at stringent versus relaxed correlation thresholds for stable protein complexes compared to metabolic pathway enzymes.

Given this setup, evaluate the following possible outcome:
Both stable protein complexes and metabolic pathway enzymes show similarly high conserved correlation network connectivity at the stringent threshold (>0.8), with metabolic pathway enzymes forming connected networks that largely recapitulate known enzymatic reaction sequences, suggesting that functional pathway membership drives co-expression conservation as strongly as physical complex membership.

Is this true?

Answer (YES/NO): NO